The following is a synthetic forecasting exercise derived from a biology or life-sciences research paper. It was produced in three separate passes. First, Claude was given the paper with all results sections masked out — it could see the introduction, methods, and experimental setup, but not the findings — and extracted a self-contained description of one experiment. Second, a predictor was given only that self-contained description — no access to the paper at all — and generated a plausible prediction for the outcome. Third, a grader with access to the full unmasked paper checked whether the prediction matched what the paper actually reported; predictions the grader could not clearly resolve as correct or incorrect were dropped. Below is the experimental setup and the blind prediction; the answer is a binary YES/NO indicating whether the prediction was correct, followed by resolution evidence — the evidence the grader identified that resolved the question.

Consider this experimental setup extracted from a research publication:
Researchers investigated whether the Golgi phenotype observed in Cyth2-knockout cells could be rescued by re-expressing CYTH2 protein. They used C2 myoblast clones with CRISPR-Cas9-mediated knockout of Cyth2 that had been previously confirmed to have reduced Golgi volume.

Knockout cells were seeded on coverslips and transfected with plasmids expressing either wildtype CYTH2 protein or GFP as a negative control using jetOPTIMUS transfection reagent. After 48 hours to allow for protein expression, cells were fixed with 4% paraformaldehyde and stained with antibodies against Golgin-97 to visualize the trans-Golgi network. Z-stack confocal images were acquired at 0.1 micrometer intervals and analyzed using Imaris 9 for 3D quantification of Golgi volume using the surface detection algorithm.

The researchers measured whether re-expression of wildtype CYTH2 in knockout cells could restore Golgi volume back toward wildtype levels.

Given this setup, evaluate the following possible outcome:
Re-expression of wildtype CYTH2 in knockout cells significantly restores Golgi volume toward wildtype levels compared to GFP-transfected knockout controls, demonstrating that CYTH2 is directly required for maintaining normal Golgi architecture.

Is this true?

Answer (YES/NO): YES